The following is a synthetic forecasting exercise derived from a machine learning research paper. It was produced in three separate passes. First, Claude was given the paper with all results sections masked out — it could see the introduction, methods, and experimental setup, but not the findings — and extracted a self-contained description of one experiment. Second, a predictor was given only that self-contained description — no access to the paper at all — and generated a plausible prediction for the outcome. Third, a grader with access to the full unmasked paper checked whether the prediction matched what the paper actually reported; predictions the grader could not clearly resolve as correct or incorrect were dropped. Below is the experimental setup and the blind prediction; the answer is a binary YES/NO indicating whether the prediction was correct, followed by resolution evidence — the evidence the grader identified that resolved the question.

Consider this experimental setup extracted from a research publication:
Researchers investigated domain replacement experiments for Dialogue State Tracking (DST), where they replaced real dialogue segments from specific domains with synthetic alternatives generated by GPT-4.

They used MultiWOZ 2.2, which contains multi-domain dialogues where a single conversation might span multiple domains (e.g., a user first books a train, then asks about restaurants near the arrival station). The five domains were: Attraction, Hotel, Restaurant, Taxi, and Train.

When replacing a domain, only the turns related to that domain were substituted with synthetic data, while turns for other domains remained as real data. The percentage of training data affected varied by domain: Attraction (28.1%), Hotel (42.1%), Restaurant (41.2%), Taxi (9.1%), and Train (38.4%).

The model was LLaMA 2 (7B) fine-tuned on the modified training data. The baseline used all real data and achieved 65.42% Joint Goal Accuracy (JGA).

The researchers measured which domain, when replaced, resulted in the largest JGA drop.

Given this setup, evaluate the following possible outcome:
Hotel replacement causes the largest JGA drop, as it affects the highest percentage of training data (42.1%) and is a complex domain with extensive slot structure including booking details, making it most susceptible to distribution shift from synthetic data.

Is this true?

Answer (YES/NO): NO